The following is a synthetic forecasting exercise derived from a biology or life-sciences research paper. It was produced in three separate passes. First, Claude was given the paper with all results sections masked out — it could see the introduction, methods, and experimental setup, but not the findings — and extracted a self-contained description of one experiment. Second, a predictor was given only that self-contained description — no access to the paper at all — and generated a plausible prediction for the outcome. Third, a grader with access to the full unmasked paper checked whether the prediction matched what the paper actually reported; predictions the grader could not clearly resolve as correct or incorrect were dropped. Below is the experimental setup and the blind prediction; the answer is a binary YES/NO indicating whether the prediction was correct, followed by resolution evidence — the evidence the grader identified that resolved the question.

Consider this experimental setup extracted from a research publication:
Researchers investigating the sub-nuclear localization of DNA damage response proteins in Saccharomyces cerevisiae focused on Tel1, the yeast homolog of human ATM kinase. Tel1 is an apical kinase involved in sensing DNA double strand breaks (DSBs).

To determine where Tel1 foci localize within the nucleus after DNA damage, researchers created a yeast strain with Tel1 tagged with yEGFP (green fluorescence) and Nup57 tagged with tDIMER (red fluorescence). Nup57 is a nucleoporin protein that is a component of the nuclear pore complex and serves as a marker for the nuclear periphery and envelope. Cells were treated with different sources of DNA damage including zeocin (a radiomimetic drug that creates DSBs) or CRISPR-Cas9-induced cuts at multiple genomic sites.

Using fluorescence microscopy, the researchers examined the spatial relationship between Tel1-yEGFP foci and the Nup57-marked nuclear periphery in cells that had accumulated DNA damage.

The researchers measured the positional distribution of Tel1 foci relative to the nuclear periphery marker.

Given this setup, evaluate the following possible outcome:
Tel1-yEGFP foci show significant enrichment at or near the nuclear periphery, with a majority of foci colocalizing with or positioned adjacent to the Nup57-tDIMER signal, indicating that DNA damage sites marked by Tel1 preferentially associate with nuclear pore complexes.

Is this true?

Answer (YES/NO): NO